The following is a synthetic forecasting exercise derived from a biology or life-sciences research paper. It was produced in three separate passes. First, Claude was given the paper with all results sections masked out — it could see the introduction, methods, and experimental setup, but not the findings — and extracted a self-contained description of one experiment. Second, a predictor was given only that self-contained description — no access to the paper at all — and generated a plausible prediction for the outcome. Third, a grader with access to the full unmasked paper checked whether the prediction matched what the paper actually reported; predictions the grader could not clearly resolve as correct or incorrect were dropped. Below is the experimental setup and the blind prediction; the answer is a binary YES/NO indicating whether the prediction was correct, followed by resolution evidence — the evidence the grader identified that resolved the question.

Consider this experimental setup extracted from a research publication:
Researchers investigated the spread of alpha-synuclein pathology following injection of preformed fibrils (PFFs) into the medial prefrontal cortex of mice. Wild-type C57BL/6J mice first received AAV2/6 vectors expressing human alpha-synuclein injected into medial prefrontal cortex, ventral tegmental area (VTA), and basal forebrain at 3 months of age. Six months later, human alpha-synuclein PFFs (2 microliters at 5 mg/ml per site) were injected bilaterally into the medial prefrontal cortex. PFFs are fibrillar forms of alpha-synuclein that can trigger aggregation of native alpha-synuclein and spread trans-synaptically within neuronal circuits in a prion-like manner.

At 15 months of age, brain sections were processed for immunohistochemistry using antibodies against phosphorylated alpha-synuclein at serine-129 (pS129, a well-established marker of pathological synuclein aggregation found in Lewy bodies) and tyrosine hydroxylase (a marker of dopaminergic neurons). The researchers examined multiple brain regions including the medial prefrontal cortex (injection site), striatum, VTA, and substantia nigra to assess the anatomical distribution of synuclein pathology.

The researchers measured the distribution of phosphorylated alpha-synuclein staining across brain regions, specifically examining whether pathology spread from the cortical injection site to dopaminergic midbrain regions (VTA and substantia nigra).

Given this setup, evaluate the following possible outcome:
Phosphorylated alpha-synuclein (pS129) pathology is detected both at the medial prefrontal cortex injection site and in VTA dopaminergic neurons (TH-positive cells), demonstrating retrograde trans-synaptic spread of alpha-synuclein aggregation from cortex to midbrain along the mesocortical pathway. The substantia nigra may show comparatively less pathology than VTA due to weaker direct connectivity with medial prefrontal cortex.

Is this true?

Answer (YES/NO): NO